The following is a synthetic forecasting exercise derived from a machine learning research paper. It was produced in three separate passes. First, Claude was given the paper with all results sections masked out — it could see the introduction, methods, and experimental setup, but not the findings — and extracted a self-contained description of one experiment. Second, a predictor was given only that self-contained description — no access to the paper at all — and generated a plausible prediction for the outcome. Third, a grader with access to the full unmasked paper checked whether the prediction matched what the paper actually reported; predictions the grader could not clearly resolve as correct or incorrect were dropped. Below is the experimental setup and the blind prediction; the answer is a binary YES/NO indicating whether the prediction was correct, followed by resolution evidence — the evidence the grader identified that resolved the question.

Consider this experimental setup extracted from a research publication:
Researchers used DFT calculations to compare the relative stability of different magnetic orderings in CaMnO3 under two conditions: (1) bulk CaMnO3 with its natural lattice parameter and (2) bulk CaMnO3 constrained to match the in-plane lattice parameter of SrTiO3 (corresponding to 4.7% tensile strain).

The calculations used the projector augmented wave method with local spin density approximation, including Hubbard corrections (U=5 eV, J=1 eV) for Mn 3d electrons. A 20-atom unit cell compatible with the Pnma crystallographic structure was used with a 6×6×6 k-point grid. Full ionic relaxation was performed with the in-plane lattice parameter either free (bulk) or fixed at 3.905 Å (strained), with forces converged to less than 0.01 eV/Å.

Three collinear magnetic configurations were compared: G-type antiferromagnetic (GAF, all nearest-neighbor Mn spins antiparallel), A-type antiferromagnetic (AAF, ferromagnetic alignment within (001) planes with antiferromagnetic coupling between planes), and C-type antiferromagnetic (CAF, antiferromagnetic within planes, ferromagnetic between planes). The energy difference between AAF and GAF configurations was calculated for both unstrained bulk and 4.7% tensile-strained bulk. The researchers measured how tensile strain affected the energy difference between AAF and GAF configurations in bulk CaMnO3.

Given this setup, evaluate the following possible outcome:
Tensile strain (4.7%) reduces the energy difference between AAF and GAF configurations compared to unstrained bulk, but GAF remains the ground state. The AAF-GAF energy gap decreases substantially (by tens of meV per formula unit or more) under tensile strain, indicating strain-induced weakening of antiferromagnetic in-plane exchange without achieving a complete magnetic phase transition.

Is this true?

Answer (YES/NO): NO